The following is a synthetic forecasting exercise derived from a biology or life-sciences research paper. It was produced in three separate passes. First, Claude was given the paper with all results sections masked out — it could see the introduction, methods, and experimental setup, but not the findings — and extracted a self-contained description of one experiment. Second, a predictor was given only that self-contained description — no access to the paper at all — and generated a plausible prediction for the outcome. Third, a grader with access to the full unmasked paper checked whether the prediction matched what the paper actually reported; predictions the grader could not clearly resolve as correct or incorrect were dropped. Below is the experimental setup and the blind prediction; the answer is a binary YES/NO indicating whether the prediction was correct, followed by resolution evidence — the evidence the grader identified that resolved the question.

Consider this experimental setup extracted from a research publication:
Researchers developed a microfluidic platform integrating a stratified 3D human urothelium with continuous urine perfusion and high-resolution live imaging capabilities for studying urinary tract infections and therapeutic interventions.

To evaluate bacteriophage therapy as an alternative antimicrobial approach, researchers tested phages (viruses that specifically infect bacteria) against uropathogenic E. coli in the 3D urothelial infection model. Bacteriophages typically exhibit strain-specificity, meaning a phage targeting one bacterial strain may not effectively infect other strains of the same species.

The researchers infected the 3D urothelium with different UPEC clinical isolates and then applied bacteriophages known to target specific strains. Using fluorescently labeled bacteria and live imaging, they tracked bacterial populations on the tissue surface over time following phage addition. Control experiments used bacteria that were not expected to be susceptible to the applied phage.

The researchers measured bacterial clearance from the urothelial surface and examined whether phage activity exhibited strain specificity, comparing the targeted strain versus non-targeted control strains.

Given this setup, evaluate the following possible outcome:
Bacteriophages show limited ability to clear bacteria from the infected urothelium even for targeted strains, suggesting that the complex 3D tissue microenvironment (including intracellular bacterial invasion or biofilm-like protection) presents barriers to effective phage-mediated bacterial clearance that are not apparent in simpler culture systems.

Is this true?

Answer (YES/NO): NO